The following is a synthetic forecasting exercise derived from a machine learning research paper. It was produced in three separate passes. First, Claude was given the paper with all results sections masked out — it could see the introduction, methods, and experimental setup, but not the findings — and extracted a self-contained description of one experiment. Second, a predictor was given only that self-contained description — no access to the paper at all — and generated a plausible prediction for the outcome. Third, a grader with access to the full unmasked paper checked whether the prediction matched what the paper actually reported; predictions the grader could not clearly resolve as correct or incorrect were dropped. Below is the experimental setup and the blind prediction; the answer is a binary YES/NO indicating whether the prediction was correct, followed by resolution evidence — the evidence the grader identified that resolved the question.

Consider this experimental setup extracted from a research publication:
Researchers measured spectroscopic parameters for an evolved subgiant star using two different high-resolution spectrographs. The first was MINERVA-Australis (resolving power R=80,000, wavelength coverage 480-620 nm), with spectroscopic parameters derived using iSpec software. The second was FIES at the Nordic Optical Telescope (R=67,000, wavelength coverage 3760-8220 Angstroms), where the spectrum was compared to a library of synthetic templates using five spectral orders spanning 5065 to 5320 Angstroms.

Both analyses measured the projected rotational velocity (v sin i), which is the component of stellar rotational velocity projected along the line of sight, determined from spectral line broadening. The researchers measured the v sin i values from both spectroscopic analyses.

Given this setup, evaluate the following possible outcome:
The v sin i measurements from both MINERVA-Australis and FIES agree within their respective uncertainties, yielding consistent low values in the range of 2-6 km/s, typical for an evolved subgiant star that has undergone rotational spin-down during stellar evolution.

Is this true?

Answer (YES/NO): NO